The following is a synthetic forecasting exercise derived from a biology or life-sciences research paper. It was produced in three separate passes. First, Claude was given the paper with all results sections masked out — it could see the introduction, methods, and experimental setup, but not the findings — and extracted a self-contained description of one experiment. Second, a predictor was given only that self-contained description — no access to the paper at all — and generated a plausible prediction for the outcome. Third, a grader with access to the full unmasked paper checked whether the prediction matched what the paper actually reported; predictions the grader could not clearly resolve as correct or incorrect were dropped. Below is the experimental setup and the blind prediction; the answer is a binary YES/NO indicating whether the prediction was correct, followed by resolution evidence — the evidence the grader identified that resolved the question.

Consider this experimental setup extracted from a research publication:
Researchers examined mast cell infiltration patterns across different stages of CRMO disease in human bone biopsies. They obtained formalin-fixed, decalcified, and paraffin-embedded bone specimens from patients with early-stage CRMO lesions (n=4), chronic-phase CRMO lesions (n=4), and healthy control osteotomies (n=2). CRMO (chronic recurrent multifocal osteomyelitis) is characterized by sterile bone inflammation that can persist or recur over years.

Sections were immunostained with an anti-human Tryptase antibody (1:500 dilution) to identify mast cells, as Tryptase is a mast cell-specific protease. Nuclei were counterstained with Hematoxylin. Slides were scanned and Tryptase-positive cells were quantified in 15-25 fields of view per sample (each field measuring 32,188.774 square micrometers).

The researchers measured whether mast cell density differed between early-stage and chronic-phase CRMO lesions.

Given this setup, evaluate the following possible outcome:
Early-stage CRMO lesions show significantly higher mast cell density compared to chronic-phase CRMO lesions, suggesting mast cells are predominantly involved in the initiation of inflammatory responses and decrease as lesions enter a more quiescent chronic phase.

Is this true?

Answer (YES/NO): NO